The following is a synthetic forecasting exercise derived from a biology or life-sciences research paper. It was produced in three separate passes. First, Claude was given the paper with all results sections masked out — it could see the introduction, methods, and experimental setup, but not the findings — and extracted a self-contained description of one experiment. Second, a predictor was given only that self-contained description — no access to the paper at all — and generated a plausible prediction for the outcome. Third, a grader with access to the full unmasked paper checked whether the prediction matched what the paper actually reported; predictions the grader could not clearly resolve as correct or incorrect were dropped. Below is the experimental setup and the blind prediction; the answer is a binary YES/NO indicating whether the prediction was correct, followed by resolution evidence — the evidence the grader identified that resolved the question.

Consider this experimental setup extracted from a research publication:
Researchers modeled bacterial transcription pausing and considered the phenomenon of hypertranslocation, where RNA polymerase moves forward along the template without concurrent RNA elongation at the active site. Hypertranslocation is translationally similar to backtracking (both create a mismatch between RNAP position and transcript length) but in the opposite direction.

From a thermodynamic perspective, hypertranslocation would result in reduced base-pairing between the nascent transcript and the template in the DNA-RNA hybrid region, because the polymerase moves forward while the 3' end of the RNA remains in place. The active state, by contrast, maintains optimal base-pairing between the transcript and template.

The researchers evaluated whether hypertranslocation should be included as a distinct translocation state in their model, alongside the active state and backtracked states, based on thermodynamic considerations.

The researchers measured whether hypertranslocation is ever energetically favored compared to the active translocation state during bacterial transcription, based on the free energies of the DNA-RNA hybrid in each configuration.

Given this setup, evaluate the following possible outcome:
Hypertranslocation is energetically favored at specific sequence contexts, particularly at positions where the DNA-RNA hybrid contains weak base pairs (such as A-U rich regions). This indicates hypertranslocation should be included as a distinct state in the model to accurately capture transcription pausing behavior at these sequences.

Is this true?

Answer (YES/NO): NO